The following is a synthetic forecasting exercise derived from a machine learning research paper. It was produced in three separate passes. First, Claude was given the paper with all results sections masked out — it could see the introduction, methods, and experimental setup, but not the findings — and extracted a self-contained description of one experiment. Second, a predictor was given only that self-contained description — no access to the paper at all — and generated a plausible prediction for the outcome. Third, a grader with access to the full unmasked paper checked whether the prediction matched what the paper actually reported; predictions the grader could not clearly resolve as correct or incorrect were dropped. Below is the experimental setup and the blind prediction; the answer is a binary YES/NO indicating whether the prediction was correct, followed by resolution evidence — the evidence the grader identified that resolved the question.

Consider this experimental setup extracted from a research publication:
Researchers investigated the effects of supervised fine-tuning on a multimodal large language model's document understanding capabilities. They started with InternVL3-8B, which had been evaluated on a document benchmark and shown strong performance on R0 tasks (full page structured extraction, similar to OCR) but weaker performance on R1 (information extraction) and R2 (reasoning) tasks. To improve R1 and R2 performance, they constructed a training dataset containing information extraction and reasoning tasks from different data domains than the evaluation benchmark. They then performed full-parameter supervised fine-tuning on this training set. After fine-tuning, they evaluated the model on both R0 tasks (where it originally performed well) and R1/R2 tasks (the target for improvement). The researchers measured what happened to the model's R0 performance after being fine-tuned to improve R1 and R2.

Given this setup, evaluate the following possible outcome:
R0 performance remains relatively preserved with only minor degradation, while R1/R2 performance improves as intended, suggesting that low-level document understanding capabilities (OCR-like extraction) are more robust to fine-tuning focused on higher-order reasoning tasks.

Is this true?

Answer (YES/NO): NO